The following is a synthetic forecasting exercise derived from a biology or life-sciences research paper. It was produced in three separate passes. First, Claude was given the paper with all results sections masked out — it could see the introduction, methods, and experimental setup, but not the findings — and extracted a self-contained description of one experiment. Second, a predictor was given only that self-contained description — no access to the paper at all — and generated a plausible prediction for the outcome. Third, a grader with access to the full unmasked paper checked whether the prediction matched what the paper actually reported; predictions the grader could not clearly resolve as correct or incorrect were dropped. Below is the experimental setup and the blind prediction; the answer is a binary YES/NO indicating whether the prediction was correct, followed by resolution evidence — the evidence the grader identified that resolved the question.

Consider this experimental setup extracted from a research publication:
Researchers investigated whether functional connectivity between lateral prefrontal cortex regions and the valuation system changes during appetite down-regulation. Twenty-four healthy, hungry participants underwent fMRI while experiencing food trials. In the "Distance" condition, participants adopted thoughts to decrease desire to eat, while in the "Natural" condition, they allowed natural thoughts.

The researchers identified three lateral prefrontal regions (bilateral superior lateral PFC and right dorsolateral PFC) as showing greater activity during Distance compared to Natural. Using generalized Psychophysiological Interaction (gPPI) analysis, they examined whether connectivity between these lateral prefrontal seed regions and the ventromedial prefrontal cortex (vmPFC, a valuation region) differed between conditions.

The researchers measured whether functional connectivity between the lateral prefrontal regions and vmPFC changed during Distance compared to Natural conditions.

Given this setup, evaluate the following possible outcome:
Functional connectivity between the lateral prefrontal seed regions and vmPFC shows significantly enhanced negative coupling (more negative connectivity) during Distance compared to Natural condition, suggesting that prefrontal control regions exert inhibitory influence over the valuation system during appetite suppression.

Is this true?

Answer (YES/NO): NO